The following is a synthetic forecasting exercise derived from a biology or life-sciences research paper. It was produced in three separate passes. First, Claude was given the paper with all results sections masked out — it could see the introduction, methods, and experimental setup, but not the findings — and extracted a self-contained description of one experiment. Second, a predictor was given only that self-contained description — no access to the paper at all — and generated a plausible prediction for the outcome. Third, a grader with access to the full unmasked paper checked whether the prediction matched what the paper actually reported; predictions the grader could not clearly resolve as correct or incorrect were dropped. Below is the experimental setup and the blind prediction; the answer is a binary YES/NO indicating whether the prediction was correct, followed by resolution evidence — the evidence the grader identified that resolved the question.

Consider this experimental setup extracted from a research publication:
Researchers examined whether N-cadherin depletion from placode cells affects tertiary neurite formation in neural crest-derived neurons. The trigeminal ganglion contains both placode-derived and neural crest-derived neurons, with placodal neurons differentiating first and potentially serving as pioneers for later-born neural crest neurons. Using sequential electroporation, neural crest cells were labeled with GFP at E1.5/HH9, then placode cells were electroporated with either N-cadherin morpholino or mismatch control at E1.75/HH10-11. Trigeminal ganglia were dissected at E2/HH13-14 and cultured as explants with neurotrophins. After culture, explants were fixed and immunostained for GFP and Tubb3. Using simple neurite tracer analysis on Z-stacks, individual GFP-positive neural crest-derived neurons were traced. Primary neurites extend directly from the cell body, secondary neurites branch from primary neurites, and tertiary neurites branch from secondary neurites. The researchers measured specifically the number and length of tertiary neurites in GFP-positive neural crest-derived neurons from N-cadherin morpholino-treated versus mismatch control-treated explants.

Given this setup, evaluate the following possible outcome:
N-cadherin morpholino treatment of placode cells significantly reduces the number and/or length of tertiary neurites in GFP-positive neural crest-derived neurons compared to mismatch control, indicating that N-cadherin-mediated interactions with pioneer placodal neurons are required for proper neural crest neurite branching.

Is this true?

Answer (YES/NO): YES